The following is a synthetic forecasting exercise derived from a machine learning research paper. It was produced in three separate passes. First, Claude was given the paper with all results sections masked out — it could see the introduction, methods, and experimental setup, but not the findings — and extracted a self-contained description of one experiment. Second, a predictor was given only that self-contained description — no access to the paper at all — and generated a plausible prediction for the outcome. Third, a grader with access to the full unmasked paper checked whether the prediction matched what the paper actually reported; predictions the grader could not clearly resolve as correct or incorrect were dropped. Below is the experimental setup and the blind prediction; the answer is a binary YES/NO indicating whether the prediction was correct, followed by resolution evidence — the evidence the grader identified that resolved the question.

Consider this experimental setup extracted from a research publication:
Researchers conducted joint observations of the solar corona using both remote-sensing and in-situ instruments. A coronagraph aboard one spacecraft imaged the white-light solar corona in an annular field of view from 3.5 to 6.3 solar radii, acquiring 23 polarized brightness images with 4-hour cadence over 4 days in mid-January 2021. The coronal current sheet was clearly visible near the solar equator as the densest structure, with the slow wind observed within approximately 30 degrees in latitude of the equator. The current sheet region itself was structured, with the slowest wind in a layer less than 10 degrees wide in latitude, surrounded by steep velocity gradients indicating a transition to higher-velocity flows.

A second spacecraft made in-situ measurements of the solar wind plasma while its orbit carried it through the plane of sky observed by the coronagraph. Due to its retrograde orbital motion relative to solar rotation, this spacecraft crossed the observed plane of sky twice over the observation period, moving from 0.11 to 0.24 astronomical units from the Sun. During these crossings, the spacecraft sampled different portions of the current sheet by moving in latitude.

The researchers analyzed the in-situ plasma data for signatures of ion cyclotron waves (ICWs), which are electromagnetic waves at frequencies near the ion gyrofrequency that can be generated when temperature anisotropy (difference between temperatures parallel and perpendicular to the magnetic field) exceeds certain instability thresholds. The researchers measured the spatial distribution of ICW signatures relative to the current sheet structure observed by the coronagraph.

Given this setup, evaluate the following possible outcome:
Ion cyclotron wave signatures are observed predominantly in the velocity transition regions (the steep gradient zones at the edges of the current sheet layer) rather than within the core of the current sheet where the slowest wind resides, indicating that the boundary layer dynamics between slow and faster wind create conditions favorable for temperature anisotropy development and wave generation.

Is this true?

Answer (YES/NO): YES